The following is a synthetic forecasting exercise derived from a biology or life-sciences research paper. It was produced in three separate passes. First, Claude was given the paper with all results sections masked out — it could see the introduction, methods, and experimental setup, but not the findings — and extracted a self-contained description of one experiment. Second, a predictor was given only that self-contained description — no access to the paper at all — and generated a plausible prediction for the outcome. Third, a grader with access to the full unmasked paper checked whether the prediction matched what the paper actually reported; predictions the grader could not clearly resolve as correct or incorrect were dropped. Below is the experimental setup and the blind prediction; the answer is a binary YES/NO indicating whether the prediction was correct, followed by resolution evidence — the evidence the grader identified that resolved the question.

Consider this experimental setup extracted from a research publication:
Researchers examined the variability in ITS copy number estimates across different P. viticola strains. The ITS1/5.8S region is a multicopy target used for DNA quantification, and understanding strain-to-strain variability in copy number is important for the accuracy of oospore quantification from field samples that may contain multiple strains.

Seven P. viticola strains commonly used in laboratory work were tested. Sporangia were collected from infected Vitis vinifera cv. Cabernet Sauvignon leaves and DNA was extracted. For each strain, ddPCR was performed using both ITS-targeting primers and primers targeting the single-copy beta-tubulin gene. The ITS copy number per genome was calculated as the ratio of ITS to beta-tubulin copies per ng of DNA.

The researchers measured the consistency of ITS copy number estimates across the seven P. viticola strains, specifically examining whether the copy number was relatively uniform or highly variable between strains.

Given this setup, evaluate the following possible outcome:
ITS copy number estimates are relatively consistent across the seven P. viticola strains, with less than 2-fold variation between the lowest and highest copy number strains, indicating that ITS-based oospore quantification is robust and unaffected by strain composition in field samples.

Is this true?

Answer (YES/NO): NO